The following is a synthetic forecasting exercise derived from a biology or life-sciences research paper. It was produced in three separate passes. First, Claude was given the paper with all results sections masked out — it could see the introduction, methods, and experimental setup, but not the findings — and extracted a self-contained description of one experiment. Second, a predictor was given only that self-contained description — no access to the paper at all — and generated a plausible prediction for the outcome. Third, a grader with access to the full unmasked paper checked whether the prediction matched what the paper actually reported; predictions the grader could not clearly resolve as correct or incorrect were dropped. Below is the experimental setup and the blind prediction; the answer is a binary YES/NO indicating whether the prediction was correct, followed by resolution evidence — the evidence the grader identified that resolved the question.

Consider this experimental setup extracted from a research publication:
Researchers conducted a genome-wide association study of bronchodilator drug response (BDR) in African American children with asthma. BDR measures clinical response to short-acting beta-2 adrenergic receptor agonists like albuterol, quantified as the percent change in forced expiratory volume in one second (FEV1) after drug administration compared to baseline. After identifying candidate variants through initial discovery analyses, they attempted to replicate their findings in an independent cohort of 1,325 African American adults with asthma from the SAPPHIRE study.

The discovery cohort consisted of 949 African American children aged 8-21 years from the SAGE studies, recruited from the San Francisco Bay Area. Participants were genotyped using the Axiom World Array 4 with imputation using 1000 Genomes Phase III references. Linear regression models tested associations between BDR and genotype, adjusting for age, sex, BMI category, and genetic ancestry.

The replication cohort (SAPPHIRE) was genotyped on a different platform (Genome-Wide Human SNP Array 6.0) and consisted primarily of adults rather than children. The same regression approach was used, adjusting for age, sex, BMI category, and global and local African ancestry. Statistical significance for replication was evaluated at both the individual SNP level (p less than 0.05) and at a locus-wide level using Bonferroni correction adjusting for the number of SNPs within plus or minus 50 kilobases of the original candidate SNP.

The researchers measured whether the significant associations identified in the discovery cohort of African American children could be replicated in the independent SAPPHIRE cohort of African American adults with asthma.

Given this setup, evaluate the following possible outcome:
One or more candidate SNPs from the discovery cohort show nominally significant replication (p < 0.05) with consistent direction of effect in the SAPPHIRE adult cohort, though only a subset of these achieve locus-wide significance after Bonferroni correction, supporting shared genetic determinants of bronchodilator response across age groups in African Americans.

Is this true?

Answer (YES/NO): NO